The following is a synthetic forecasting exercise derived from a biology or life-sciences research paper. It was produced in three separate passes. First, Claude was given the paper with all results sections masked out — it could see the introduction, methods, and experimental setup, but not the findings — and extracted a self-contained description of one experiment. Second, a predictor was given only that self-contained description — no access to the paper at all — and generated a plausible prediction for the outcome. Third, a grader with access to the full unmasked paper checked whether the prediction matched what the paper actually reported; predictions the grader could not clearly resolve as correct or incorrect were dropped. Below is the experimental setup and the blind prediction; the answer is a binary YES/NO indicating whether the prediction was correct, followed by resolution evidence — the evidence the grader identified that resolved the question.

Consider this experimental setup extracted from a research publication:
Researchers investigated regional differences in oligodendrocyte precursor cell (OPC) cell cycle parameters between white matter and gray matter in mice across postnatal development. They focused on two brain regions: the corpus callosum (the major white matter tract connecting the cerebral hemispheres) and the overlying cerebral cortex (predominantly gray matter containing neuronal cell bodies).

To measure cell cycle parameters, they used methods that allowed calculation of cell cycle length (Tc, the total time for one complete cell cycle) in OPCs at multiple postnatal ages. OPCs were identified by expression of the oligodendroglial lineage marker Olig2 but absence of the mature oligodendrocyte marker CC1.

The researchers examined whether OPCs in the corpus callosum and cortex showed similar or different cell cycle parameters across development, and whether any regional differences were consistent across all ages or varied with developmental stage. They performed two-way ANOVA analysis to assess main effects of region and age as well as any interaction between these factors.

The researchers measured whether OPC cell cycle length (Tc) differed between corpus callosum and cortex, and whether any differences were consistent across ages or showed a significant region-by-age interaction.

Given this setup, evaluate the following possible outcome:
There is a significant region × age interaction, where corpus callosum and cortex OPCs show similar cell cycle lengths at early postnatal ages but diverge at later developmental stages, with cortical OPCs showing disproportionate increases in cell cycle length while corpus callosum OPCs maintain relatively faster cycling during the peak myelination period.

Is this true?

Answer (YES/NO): NO